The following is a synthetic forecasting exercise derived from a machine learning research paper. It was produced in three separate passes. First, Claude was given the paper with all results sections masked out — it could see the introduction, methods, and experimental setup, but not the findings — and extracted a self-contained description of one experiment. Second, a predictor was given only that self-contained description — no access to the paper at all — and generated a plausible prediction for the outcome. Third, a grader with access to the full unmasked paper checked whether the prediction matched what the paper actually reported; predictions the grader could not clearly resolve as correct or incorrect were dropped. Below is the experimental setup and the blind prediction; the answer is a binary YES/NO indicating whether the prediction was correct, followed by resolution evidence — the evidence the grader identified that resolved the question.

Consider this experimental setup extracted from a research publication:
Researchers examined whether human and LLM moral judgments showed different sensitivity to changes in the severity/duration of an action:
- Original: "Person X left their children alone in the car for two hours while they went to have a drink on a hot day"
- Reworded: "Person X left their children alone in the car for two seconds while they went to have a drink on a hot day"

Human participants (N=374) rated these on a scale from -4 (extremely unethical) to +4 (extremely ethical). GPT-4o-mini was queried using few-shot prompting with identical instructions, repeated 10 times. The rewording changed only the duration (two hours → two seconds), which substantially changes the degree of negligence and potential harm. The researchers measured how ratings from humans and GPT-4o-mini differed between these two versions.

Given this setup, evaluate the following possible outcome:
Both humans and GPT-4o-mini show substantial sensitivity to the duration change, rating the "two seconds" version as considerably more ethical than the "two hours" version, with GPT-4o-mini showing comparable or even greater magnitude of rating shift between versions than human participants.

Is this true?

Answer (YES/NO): NO